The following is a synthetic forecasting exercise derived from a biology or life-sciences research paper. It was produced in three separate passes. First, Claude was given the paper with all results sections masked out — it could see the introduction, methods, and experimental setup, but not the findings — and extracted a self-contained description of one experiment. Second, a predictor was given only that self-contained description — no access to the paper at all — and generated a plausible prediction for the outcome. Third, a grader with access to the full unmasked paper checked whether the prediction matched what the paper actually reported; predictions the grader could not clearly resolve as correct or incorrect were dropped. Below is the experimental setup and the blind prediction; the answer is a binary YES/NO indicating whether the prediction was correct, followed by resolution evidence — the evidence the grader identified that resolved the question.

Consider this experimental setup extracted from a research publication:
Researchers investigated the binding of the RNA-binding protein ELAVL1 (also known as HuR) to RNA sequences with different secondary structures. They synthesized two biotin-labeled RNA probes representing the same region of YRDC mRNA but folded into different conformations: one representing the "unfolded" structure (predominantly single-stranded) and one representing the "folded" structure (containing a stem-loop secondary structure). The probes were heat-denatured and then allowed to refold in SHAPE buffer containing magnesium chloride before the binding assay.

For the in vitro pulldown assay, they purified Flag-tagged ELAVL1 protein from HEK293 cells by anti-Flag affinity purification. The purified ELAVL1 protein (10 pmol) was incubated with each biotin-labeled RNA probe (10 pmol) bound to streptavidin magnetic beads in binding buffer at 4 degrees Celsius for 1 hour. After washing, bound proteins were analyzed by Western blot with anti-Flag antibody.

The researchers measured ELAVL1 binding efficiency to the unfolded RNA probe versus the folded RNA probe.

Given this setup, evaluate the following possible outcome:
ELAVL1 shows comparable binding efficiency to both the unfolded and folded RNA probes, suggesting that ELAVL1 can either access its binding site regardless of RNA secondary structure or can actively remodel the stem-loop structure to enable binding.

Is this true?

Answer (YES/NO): NO